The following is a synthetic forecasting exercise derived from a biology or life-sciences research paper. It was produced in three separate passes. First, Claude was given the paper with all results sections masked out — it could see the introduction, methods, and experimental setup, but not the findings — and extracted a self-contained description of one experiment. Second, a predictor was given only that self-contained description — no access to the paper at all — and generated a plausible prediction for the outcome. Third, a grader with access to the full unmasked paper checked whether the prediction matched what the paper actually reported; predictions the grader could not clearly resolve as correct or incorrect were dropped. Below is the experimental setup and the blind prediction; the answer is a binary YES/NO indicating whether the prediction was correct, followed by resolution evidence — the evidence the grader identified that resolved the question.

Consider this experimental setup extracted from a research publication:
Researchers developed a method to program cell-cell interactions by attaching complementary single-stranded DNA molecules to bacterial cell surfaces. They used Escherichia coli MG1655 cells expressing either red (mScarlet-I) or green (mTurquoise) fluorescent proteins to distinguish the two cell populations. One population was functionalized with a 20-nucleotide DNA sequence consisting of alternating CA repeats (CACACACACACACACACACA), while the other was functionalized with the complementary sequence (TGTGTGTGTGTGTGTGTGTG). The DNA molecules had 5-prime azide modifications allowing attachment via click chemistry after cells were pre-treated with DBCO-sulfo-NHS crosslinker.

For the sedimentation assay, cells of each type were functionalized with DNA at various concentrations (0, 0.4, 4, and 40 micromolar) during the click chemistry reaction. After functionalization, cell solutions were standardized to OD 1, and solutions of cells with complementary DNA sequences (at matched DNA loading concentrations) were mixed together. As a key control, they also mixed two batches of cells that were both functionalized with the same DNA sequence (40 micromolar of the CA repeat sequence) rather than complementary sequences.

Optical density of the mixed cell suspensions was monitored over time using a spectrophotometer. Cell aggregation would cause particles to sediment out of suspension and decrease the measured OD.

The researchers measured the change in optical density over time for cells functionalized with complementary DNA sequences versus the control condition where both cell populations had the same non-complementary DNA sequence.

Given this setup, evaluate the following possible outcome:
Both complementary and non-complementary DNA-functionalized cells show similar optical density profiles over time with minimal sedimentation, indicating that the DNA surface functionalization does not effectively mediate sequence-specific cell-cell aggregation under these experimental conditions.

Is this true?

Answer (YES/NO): NO